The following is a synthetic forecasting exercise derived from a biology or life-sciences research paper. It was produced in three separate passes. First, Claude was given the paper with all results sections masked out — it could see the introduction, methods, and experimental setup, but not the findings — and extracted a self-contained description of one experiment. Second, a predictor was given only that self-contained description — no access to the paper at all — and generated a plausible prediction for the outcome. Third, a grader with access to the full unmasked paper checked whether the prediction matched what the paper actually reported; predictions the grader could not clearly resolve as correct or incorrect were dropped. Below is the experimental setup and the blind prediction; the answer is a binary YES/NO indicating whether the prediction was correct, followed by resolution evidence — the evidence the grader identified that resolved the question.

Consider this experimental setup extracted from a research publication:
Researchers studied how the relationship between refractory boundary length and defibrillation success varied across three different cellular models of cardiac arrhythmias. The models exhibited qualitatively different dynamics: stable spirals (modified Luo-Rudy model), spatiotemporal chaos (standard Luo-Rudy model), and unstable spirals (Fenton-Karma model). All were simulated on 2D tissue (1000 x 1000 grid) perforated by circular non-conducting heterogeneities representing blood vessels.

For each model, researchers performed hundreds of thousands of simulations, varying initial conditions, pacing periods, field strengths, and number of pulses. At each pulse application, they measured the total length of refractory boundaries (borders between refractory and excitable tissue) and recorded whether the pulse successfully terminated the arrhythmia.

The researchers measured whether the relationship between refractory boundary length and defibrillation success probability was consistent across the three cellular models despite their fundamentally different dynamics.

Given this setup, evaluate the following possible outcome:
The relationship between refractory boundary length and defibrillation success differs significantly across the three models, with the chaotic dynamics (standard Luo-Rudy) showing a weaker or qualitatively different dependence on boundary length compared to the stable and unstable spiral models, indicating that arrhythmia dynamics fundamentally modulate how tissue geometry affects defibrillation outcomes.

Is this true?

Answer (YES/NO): NO